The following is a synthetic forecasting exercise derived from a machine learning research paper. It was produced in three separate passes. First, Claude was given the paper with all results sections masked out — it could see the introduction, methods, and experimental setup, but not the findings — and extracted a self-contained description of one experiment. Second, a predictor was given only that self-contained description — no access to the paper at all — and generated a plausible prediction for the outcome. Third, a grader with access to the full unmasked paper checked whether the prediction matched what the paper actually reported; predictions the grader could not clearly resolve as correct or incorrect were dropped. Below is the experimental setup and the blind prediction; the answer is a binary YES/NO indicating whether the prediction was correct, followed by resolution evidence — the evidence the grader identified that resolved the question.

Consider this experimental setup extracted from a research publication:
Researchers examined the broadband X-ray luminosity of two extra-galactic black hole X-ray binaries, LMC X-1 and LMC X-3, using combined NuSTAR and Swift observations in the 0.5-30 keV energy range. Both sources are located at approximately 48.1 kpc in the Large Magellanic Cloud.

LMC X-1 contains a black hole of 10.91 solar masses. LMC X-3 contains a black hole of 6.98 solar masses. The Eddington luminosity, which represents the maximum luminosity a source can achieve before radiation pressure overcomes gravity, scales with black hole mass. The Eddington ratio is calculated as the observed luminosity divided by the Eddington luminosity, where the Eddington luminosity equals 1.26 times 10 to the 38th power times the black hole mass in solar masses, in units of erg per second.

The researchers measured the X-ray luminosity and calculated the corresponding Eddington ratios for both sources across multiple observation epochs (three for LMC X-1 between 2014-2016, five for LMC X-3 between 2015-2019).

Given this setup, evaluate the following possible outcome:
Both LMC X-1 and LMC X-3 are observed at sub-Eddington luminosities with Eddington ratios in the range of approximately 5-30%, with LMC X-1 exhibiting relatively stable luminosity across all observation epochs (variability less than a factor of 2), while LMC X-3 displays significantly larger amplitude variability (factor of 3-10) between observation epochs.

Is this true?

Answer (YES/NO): NO